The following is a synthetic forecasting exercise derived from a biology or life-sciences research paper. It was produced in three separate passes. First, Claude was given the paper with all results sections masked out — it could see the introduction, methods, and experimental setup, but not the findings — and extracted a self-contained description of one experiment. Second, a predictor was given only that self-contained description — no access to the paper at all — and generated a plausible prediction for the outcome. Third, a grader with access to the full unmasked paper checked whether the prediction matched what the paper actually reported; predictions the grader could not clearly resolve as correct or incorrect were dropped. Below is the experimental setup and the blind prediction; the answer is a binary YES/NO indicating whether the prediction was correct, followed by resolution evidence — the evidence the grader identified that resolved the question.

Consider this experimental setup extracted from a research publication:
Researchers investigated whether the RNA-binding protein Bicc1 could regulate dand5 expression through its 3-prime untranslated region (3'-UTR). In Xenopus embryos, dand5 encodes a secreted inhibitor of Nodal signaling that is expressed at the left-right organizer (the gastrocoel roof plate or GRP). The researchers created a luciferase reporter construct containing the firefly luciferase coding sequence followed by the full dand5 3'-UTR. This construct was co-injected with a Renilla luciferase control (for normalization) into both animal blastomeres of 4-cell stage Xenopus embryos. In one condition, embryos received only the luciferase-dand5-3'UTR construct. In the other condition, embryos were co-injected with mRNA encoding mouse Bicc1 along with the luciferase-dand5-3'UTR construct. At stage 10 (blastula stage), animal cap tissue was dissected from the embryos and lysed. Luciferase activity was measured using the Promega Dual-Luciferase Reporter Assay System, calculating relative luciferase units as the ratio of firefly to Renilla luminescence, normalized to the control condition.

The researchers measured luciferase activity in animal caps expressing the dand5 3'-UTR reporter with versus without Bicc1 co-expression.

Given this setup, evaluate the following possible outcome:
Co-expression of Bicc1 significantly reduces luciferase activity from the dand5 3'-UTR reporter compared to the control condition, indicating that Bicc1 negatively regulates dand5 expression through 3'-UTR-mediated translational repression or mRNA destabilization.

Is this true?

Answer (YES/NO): YES